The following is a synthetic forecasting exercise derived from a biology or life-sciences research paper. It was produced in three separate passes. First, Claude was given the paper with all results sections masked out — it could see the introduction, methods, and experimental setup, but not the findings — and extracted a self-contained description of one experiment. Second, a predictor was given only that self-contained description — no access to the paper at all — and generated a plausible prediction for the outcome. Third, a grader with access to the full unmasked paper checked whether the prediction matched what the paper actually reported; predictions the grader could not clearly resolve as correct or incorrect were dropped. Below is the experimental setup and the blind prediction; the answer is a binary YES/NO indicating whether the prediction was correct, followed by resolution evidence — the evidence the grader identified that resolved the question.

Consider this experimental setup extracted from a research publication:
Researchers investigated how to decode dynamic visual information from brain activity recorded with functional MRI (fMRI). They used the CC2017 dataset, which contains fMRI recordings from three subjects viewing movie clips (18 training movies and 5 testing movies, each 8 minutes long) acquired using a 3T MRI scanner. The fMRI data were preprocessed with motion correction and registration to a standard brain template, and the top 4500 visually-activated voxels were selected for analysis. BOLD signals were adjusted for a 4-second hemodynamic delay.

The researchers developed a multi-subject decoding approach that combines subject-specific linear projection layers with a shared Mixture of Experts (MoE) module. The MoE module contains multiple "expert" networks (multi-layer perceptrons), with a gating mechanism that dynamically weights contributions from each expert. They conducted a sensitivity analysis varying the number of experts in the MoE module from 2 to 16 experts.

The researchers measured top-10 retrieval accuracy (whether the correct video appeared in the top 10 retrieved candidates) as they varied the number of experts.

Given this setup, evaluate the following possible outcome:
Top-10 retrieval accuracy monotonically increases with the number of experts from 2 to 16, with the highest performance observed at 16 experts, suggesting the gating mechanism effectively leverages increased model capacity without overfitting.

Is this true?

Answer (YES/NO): NO